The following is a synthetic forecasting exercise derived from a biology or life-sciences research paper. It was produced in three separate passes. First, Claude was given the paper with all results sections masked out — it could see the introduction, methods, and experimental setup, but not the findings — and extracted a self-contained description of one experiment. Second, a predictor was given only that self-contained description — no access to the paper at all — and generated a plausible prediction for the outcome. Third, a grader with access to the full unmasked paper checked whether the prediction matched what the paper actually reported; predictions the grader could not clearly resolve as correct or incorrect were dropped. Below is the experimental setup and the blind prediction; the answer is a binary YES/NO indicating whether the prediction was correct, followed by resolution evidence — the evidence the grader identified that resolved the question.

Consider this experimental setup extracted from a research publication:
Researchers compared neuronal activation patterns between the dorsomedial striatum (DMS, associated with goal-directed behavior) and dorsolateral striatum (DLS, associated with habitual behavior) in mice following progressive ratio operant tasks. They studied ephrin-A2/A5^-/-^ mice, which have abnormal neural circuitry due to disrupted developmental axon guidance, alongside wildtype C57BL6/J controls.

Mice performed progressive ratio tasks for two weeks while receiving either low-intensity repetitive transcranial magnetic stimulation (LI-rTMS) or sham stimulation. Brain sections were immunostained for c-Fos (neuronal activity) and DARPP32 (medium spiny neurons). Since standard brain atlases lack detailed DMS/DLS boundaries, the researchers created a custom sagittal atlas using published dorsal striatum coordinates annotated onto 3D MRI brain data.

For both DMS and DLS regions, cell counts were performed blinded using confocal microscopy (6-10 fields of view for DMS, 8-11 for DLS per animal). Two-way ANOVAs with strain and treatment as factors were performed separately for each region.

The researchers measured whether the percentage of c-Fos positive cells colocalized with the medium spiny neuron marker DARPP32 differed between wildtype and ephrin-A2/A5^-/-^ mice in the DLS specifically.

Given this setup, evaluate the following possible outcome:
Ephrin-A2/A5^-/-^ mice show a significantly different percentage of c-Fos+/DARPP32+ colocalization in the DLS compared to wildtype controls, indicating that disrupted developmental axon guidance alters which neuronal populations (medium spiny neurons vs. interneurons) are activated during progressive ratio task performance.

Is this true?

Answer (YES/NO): NO